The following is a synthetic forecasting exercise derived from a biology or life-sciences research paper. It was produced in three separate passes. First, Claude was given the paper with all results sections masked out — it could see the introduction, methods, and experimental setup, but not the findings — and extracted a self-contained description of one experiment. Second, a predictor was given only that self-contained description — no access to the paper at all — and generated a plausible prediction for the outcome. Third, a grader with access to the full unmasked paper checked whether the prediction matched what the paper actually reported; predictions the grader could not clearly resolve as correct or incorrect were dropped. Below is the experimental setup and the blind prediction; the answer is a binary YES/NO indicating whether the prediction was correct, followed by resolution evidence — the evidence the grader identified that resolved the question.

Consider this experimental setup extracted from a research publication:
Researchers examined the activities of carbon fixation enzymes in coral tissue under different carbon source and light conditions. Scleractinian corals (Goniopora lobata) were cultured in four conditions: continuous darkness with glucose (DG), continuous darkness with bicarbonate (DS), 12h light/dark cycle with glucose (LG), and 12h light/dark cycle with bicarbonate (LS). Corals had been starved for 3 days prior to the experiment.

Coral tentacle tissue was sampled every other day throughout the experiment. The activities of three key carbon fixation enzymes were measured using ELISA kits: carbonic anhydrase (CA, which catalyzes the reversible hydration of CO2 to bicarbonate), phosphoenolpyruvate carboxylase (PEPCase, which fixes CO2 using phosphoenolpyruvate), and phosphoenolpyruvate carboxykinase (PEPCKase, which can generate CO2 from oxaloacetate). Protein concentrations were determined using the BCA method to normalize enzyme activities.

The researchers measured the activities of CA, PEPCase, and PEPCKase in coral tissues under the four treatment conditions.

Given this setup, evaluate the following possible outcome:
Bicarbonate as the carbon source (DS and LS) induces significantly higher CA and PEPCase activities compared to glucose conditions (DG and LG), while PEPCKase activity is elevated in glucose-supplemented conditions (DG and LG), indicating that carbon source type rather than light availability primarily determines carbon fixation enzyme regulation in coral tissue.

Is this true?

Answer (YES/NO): NO